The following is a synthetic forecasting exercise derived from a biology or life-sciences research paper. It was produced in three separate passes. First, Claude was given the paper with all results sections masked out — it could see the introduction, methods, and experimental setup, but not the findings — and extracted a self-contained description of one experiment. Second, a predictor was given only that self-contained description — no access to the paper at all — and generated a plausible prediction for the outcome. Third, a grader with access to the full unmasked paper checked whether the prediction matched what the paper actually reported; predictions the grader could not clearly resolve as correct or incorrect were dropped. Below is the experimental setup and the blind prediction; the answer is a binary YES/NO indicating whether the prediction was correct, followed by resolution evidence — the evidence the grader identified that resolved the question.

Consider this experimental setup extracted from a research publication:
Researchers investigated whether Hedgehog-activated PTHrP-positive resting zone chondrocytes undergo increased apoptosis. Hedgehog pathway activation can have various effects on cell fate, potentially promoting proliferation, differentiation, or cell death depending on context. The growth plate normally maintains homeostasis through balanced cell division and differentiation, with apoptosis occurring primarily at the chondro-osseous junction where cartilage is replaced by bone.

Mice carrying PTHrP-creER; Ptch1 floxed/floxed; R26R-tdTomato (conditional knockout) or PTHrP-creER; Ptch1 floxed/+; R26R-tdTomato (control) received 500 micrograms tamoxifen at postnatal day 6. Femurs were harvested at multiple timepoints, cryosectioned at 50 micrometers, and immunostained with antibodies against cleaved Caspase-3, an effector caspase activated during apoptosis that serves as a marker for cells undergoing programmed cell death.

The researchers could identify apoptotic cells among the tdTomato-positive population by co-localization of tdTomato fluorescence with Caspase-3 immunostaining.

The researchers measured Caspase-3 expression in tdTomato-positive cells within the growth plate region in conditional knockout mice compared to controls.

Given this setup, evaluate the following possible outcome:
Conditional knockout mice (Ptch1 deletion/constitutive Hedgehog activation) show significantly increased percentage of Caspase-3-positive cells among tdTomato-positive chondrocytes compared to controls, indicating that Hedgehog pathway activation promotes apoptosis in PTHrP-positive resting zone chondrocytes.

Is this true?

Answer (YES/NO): NO